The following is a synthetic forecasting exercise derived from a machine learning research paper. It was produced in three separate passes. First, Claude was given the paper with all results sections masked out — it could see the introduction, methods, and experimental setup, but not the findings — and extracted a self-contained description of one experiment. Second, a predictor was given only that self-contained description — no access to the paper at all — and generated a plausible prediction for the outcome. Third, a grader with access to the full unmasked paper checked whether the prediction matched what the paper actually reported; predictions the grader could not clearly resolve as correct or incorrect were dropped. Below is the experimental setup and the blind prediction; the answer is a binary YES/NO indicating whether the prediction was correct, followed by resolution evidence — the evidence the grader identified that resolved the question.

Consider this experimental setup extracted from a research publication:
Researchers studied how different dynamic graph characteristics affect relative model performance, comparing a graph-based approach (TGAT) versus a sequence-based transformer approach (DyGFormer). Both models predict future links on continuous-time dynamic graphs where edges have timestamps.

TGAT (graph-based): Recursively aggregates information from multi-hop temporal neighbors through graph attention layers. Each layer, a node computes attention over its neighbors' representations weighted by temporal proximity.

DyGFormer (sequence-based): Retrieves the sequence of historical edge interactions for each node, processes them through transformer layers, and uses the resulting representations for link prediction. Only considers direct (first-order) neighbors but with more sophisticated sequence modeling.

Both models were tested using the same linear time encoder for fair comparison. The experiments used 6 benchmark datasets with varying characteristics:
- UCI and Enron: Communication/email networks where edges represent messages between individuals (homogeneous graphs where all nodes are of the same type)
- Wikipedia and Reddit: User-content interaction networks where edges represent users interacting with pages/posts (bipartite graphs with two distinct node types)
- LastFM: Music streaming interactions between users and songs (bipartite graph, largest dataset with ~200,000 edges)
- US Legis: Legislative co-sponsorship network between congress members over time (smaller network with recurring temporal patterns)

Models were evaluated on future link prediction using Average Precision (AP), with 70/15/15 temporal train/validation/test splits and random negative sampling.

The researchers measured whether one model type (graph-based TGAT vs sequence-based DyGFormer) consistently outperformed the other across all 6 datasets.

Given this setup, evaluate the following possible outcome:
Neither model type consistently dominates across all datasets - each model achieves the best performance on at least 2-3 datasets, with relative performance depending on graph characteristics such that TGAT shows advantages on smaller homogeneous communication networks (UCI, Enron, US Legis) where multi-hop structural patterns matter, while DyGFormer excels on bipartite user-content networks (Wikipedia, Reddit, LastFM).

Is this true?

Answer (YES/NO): NO